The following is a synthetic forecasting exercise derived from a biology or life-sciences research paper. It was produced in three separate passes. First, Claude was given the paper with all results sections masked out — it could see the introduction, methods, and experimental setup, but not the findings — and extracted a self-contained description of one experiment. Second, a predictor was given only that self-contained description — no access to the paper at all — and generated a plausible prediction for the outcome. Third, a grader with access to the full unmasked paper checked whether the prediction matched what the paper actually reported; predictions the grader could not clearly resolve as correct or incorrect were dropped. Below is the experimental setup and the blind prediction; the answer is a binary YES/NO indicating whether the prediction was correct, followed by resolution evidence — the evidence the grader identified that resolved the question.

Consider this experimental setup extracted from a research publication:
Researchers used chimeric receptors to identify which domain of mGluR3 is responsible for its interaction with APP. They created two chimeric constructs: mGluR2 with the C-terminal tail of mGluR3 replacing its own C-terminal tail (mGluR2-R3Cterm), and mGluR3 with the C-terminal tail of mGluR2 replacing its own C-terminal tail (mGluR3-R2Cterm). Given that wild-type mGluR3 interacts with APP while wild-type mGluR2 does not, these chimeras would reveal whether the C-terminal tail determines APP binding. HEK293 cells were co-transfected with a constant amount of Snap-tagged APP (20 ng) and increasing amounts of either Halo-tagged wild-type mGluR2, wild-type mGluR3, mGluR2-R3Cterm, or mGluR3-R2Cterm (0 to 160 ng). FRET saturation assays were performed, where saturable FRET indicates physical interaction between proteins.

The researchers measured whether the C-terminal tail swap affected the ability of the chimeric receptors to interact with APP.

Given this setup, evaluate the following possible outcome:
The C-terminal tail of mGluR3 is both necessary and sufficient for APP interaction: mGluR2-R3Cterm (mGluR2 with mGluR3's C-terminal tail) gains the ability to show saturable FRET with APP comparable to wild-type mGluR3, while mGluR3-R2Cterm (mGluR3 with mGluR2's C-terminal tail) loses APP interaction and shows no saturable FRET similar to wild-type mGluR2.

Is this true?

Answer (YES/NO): NO